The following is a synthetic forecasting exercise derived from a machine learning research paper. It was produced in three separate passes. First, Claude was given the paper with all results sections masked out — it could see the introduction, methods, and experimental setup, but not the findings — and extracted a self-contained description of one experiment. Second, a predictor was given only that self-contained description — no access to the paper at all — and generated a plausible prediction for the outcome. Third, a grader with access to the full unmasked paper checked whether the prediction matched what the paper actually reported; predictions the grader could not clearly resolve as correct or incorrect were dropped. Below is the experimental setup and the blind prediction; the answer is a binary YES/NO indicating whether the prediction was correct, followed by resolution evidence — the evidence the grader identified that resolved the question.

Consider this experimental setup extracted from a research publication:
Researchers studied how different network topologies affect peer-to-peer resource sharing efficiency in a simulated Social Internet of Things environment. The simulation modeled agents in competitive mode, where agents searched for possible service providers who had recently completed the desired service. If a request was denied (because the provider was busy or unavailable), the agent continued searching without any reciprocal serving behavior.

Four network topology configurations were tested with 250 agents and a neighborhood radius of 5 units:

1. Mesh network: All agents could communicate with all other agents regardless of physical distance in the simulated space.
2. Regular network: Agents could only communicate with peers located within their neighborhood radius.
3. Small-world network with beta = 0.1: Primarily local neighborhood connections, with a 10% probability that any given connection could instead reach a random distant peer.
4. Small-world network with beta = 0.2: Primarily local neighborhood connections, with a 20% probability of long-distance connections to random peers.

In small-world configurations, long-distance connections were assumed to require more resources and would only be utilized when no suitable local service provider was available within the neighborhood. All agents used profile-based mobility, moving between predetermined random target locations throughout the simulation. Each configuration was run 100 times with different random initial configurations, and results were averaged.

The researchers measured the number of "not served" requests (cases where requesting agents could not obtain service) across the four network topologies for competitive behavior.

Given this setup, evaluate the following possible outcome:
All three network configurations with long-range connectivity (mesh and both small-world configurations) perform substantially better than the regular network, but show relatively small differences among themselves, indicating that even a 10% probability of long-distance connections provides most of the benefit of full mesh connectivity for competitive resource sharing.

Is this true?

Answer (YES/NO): NO